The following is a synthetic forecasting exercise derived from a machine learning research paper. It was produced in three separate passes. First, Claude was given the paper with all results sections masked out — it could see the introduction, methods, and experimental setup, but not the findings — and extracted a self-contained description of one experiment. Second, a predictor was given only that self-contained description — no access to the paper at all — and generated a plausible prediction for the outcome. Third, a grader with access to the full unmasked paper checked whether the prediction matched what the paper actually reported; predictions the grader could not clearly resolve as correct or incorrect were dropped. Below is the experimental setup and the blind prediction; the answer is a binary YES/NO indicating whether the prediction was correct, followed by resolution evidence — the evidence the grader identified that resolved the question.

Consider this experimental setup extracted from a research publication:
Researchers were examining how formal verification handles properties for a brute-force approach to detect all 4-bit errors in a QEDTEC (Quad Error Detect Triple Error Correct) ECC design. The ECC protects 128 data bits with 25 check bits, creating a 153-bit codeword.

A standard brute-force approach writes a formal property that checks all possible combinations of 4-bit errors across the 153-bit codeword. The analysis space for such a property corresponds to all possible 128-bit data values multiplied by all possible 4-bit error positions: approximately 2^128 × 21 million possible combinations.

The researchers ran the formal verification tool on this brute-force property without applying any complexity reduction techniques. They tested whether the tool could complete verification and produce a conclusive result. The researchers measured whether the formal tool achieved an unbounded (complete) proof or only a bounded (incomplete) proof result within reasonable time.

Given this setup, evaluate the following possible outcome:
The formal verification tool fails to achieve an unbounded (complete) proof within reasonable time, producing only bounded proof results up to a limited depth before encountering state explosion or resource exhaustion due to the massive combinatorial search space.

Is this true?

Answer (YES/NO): YES